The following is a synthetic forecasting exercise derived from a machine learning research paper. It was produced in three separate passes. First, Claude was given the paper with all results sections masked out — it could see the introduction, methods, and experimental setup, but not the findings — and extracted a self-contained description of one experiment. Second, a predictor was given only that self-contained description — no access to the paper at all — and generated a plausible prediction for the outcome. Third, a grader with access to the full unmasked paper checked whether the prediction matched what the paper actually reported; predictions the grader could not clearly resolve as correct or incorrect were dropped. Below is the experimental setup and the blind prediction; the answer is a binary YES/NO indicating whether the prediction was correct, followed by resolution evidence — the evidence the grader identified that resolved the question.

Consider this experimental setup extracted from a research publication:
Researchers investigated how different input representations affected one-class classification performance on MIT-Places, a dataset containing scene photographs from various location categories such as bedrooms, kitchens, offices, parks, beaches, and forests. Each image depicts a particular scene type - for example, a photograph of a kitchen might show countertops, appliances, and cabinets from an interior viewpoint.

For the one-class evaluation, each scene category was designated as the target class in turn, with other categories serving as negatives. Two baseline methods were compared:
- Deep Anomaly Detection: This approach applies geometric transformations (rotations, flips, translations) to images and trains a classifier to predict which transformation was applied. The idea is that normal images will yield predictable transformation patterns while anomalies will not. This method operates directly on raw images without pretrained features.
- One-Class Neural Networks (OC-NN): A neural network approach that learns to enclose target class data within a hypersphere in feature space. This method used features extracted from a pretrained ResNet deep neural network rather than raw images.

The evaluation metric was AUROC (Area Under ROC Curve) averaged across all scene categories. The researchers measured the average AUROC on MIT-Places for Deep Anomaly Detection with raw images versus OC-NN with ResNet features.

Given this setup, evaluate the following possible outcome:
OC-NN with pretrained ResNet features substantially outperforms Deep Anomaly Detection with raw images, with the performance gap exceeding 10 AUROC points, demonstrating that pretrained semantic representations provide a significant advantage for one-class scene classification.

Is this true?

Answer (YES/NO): YES